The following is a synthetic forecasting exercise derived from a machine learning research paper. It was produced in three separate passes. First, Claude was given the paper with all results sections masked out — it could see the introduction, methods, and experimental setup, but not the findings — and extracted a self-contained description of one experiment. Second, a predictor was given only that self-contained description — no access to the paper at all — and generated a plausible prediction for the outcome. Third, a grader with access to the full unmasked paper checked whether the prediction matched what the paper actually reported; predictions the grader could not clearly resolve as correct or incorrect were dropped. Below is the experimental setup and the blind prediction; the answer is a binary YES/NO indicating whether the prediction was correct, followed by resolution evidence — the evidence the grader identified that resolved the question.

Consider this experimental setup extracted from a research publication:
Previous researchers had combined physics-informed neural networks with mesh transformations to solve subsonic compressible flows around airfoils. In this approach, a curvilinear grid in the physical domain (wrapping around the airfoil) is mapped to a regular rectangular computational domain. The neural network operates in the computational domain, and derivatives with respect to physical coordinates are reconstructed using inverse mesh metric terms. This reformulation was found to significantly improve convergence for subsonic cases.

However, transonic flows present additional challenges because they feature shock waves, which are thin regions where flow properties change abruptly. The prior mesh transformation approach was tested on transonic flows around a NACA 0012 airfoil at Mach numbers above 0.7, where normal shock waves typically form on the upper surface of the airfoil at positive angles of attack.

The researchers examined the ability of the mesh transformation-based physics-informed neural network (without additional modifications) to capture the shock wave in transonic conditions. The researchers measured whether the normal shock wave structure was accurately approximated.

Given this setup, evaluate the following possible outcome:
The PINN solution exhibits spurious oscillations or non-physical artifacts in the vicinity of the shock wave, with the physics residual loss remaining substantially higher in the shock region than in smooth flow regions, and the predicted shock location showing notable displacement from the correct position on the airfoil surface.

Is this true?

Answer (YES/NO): NO